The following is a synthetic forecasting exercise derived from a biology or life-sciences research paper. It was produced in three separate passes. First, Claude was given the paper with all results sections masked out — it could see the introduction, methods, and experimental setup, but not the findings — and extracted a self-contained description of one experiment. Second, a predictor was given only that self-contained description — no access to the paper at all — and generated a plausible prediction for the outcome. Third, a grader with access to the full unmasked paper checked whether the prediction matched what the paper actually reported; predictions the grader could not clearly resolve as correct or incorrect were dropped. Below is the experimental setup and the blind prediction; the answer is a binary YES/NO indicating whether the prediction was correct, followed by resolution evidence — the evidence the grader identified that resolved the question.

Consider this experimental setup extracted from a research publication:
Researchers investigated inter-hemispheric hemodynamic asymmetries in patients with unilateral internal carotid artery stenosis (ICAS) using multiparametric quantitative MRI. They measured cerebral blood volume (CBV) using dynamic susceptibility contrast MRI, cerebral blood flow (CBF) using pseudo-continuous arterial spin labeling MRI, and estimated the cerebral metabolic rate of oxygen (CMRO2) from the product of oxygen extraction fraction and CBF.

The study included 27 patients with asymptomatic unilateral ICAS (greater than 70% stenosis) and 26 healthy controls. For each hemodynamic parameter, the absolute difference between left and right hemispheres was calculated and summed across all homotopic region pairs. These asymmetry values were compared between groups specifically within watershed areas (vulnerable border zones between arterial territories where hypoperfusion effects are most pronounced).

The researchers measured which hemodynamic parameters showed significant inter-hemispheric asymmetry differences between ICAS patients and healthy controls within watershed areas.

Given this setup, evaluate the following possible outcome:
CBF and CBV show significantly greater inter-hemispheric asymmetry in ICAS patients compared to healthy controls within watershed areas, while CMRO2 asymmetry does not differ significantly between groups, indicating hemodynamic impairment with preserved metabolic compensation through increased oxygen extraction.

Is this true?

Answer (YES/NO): YES